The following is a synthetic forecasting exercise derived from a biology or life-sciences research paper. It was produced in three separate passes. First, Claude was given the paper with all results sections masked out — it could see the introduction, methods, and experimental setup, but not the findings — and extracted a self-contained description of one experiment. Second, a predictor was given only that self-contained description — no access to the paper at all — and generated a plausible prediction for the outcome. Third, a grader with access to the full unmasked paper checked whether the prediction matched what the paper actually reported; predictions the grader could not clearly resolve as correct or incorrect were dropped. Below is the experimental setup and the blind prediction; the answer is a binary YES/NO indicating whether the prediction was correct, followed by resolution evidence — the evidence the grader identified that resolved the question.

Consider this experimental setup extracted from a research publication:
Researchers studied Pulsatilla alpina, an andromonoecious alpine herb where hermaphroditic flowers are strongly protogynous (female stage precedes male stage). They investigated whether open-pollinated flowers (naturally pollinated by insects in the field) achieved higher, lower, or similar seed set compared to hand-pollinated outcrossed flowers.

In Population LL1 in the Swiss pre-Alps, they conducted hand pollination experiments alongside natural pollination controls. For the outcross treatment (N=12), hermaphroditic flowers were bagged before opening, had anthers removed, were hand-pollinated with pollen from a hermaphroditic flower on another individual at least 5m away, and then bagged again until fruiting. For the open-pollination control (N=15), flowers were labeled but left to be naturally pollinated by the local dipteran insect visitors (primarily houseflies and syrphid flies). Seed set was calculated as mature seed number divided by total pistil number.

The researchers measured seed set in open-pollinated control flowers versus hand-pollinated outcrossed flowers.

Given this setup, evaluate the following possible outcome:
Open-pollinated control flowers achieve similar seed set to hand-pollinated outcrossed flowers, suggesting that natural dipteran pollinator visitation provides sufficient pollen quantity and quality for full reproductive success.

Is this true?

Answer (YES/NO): NO